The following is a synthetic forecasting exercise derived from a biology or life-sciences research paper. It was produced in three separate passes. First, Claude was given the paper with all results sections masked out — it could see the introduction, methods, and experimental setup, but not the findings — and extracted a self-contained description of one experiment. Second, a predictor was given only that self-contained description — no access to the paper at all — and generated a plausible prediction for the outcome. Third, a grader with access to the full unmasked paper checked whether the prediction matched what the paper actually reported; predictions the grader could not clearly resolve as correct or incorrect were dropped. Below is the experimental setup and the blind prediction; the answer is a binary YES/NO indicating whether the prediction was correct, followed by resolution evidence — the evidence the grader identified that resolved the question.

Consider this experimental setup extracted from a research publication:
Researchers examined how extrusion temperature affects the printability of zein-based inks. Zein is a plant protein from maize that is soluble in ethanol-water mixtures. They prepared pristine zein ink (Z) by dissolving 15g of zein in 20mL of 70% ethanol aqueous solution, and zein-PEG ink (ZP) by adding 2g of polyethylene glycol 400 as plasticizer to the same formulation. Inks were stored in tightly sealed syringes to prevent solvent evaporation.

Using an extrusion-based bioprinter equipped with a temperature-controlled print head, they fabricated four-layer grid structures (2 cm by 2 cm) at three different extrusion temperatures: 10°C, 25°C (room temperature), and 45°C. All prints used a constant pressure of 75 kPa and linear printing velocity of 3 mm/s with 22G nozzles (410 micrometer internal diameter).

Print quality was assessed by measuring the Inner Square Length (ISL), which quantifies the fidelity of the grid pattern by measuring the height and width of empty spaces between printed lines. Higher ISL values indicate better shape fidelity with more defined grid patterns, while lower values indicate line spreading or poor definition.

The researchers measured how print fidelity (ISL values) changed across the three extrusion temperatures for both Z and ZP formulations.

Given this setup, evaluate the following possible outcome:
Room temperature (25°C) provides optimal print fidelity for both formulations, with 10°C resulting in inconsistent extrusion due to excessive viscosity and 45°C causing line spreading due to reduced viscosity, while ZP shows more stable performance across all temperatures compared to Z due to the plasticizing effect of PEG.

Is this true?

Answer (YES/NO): NO